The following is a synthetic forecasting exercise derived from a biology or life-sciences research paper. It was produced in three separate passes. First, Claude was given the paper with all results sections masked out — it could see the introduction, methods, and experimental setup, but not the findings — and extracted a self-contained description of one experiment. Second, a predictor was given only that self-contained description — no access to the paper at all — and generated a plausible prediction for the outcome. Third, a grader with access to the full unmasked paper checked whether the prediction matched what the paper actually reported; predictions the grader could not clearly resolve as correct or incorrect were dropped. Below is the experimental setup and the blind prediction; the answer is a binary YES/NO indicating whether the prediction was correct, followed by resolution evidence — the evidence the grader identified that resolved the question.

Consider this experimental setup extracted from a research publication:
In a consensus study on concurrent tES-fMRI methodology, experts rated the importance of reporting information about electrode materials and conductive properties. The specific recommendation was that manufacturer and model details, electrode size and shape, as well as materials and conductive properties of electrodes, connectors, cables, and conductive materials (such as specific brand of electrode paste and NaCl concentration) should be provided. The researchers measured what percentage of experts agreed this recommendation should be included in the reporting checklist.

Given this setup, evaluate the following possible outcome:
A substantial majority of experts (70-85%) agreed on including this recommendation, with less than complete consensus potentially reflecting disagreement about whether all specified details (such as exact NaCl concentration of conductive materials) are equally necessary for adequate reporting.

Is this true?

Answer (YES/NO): YES